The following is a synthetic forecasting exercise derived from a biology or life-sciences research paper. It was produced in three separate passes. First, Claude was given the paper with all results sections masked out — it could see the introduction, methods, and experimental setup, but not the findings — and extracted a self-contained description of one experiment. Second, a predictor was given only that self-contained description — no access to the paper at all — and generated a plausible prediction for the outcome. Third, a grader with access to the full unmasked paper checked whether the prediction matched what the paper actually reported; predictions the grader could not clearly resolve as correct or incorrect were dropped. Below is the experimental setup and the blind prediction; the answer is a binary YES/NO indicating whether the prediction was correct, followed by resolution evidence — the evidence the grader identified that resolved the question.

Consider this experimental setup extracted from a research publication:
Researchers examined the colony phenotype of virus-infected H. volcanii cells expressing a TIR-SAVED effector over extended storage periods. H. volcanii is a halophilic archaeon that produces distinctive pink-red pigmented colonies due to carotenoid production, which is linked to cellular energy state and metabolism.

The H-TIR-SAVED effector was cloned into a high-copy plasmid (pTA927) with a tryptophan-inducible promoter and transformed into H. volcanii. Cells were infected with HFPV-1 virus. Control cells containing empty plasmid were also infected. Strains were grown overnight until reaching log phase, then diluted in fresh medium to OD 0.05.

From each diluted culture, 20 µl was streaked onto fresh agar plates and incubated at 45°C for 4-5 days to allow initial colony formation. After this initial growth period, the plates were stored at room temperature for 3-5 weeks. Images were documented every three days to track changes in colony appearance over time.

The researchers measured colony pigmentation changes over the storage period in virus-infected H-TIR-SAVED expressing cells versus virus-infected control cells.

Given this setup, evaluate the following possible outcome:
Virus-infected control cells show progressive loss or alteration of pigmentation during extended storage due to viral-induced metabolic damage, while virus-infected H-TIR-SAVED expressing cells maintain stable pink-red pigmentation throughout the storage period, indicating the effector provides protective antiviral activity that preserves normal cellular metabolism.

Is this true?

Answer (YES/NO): NO